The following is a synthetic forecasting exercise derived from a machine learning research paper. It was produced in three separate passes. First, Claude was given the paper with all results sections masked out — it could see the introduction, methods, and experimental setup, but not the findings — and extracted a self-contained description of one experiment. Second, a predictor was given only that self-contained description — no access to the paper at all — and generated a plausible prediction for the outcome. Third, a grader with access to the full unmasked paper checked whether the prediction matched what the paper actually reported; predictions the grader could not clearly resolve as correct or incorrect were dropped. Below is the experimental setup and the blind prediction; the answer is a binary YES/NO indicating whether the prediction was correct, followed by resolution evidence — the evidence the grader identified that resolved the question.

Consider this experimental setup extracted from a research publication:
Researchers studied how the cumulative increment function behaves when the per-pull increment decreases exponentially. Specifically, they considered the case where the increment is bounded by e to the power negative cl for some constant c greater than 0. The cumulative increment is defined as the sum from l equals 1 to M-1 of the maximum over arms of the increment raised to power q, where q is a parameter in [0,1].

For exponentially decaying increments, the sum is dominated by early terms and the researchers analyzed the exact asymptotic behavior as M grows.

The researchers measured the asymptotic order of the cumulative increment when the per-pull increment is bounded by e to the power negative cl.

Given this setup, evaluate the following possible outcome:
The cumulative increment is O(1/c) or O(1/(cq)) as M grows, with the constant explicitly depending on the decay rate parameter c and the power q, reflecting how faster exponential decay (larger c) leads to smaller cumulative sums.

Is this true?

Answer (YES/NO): YES